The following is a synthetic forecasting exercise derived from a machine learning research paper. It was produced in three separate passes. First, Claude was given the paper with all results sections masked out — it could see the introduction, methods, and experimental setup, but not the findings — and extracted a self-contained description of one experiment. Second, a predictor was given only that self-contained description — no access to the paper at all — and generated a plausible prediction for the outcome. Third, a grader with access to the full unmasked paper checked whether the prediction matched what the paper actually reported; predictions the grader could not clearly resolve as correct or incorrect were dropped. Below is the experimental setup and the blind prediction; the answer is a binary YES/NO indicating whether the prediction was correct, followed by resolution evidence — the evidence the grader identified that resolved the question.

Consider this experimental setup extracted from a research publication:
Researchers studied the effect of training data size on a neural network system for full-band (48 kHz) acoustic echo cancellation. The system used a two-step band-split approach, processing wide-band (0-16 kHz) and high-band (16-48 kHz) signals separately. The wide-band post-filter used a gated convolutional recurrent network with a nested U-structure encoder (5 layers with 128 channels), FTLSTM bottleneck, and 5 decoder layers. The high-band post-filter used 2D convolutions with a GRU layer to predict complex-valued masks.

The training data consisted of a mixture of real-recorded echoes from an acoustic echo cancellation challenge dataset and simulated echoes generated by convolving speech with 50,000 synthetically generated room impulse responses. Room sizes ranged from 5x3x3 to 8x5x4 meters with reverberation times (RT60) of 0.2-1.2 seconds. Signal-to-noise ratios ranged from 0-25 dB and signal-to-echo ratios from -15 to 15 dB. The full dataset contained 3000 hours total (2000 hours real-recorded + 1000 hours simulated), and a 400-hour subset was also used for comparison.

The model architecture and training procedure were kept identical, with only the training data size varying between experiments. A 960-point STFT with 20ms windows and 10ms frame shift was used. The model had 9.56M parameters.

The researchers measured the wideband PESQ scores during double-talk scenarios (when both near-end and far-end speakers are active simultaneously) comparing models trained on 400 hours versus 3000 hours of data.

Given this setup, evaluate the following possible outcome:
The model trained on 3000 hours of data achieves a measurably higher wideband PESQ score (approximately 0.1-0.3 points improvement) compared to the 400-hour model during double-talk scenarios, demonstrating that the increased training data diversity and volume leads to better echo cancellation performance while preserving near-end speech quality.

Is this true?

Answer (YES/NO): YES